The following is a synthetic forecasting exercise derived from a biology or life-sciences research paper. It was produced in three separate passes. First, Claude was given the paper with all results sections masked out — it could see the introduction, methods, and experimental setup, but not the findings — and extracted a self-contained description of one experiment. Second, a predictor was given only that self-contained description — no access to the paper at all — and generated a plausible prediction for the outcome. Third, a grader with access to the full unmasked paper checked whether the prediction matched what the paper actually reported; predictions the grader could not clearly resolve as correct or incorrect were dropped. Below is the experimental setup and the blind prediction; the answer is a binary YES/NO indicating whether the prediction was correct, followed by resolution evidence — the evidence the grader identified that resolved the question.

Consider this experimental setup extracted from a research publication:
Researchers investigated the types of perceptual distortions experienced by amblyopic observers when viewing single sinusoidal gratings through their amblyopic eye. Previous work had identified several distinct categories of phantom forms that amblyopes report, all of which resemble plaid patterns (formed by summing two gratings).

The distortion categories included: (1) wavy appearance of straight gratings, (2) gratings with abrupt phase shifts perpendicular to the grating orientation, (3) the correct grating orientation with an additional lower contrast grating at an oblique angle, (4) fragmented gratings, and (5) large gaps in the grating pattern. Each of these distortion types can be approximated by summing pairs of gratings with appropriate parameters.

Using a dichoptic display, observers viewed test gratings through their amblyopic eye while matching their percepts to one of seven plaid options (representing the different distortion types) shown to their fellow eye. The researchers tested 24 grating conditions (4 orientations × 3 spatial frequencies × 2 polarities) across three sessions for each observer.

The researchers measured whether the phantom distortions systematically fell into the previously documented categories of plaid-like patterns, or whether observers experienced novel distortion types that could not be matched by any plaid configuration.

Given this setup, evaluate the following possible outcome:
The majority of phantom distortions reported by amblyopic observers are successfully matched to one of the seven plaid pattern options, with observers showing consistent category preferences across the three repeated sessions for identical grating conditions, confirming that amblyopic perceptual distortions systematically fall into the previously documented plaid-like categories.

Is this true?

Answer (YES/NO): YES